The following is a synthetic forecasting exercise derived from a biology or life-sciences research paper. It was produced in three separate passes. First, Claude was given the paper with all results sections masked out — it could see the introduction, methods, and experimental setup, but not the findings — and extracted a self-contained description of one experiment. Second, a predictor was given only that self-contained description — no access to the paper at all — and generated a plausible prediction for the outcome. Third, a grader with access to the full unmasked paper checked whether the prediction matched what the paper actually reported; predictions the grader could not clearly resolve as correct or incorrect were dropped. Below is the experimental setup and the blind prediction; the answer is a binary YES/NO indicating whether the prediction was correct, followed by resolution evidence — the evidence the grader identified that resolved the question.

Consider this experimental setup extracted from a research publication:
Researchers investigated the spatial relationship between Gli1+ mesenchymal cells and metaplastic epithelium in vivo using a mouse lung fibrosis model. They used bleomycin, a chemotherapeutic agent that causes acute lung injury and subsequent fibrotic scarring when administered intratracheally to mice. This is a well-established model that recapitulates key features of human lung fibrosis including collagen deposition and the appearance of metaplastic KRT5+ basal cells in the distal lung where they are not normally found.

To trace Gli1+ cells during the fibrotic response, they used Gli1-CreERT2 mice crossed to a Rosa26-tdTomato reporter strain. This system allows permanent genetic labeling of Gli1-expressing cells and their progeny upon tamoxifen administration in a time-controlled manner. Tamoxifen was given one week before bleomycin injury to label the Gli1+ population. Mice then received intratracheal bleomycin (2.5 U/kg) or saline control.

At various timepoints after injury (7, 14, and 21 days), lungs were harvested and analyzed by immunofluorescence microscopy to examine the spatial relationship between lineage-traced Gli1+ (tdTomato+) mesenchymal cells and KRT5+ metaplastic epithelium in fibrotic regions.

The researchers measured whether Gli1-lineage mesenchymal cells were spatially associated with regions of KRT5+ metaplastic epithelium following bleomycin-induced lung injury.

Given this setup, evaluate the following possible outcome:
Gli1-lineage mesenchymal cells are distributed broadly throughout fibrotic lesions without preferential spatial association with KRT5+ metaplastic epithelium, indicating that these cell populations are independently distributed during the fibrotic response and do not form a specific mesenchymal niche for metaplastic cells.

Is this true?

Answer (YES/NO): NO